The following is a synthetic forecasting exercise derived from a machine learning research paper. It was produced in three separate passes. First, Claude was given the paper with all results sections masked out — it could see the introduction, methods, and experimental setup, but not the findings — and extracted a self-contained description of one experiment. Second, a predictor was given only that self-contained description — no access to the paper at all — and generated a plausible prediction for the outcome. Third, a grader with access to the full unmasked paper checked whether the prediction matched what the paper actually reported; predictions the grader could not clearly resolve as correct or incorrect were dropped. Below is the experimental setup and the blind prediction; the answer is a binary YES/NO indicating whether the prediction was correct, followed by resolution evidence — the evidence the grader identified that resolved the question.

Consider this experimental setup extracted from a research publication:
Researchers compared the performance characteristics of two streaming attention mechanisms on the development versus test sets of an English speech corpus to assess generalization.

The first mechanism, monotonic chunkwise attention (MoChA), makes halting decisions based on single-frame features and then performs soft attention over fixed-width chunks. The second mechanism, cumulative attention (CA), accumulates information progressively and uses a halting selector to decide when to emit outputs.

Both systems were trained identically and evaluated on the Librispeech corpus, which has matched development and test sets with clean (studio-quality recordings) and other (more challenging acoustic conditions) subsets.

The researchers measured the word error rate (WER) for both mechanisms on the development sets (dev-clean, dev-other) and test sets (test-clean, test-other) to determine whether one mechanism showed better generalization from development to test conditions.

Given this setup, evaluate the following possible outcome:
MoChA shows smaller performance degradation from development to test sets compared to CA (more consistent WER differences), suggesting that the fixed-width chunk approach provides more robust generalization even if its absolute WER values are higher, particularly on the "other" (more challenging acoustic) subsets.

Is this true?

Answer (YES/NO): NO